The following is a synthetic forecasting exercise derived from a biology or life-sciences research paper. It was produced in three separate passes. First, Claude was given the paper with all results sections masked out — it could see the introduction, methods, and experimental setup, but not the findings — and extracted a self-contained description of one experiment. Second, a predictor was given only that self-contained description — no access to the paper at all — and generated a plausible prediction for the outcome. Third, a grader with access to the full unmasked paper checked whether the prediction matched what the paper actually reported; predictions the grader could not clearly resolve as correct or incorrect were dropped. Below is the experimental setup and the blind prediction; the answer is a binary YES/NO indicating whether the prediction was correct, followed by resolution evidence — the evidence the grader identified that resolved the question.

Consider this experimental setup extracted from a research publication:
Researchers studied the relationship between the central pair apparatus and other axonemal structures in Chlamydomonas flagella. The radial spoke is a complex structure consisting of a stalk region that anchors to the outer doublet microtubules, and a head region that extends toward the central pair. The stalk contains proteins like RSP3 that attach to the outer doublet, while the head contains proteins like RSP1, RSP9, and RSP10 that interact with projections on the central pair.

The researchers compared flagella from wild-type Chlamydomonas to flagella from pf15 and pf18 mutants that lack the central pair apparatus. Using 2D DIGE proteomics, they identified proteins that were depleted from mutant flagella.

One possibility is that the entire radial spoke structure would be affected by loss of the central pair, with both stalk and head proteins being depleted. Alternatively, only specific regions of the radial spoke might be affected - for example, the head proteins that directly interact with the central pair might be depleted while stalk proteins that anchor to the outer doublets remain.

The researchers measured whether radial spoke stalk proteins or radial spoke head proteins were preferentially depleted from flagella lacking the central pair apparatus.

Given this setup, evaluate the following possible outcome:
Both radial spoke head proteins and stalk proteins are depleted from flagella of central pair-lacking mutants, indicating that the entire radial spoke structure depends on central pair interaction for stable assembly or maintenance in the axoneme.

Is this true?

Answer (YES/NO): NO